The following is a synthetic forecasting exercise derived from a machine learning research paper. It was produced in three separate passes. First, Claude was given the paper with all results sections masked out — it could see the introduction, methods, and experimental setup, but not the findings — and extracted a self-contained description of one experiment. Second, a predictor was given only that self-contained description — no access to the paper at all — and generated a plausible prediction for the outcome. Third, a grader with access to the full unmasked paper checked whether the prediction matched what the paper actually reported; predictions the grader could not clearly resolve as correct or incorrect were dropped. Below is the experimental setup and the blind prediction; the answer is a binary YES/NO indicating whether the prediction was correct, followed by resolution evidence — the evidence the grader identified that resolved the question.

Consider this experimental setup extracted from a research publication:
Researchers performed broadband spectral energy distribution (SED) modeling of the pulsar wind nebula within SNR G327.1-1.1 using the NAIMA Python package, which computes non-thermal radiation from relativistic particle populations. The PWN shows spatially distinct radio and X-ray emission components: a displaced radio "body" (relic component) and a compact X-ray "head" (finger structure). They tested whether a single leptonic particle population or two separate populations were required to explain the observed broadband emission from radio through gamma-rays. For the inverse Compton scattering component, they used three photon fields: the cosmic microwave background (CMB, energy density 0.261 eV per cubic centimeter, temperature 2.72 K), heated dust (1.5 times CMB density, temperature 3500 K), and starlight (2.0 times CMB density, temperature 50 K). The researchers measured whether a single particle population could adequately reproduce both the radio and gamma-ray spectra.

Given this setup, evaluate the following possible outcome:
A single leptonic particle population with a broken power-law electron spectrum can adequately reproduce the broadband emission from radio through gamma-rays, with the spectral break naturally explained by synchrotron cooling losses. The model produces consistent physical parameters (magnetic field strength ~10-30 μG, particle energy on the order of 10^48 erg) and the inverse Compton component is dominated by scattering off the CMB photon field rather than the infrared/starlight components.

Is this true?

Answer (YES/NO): NO